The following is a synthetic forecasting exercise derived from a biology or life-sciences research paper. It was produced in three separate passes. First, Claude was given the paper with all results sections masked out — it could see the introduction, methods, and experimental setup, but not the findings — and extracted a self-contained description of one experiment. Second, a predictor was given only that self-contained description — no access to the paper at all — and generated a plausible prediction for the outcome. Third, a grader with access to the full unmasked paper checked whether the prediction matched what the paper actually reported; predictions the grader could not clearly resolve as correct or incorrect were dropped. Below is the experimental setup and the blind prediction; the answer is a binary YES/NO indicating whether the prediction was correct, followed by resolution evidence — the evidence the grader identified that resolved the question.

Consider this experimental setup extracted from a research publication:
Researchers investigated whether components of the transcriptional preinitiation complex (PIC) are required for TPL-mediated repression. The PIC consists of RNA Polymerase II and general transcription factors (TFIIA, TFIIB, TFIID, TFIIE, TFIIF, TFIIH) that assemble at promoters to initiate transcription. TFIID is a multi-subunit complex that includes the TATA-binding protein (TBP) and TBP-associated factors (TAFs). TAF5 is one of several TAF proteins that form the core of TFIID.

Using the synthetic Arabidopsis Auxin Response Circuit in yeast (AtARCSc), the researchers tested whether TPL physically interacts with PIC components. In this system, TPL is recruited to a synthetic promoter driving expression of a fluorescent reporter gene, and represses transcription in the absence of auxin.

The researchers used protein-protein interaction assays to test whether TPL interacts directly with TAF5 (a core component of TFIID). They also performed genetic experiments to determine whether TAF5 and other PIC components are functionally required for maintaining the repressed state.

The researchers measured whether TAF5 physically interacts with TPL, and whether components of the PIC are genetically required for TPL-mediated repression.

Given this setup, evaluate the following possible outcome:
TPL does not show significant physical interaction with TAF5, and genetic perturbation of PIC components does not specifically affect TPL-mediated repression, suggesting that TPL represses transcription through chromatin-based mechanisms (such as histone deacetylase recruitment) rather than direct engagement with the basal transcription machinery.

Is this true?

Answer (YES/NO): NO